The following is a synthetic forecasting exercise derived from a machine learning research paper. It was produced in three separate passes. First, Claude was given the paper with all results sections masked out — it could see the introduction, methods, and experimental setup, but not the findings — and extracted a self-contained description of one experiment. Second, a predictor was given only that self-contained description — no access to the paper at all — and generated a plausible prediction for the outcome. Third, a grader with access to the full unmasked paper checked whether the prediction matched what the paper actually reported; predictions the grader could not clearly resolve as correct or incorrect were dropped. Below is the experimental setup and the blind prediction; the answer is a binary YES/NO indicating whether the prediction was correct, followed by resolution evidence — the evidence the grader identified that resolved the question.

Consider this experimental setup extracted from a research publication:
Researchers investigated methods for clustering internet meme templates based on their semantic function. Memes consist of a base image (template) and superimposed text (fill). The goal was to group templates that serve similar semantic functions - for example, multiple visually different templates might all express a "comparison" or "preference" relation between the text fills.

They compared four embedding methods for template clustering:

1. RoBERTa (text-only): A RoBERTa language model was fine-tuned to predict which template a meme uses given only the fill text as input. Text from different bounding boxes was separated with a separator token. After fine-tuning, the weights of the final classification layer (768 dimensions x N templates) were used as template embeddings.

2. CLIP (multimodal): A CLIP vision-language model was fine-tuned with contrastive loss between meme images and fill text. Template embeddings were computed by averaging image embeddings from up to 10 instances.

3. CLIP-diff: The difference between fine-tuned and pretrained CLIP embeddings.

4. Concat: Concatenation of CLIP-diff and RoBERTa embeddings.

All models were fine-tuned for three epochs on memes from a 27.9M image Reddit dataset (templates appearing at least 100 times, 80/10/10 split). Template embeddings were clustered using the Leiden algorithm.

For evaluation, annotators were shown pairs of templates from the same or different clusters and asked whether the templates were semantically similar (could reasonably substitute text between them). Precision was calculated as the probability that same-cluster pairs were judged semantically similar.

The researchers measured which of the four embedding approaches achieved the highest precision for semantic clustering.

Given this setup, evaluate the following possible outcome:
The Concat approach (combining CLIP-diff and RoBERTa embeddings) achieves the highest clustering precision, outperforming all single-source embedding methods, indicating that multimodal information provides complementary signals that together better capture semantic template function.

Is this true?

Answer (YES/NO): NO